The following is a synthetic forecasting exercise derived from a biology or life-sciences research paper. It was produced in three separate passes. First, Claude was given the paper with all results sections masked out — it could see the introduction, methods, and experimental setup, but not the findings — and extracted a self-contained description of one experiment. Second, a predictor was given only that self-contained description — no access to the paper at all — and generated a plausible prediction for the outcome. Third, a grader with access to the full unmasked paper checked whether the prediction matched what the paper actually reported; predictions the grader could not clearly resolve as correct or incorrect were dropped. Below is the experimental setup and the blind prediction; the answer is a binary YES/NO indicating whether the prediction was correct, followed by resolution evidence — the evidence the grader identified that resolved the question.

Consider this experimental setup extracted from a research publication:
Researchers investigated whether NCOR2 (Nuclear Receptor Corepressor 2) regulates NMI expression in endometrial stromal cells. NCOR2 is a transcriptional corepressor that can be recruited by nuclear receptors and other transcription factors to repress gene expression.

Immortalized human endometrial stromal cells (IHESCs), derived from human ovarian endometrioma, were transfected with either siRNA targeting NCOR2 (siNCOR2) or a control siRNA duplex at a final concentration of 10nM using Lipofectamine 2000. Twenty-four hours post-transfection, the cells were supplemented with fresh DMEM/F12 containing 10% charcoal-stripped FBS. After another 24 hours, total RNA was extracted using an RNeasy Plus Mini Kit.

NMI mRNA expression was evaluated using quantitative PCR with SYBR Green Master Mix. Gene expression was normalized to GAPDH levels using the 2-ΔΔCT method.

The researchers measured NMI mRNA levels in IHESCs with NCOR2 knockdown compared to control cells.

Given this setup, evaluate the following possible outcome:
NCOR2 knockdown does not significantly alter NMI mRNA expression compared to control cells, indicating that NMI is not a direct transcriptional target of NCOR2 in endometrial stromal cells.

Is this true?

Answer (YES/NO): YES